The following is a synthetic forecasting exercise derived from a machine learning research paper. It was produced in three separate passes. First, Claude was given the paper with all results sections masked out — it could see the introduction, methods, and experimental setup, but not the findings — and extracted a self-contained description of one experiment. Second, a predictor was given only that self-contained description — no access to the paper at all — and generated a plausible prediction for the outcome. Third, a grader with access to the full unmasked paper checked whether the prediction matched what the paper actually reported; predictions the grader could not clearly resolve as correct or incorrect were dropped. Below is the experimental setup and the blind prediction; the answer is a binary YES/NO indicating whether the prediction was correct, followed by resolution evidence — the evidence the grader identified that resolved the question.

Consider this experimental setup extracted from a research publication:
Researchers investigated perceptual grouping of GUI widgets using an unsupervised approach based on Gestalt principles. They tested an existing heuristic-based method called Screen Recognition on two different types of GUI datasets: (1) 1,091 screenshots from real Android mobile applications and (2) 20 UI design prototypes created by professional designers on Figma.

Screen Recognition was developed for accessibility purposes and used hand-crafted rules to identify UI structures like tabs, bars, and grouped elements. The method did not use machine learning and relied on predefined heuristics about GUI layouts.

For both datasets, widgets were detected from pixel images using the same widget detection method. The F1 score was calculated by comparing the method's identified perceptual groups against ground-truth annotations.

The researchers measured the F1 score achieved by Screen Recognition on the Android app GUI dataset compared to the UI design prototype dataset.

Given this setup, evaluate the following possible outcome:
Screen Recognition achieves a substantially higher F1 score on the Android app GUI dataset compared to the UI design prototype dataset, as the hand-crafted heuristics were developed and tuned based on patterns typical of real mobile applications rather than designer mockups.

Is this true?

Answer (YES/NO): NO